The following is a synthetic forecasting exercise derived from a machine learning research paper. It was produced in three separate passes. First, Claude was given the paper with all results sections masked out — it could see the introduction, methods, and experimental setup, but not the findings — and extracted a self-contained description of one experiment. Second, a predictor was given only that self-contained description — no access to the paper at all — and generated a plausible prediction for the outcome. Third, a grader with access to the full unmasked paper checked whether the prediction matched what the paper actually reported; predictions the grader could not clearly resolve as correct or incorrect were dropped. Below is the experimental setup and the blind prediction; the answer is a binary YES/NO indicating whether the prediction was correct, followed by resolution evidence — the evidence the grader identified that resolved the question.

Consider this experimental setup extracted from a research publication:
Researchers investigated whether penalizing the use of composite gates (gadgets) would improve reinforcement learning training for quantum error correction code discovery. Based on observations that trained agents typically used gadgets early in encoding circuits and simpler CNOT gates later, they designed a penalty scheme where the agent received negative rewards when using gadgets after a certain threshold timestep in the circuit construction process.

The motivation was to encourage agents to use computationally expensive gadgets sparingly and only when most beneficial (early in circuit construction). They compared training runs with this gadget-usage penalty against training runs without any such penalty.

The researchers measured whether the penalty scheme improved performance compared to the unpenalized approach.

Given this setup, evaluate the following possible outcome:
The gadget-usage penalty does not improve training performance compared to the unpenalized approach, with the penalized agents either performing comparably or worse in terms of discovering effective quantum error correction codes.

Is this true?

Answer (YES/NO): YES